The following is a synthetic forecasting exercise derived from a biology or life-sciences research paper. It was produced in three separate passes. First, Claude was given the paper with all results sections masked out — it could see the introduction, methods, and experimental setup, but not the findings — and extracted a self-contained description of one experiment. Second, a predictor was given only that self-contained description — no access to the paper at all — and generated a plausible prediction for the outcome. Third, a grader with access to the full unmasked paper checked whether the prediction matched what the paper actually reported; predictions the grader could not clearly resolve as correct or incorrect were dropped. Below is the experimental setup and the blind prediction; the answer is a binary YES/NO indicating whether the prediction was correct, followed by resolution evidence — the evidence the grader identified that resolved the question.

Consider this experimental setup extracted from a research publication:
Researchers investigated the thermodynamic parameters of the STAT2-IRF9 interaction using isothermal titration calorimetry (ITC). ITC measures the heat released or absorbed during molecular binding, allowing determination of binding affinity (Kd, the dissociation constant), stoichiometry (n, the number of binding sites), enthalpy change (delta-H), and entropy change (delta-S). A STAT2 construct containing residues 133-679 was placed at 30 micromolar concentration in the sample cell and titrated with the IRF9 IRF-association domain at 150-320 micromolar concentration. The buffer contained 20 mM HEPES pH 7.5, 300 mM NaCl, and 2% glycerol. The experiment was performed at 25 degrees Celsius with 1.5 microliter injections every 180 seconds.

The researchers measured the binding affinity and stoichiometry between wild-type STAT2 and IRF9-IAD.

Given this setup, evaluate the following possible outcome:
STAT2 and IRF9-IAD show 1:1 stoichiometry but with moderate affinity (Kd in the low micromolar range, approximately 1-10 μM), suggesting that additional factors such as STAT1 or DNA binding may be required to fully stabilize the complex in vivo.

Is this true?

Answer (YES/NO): NO